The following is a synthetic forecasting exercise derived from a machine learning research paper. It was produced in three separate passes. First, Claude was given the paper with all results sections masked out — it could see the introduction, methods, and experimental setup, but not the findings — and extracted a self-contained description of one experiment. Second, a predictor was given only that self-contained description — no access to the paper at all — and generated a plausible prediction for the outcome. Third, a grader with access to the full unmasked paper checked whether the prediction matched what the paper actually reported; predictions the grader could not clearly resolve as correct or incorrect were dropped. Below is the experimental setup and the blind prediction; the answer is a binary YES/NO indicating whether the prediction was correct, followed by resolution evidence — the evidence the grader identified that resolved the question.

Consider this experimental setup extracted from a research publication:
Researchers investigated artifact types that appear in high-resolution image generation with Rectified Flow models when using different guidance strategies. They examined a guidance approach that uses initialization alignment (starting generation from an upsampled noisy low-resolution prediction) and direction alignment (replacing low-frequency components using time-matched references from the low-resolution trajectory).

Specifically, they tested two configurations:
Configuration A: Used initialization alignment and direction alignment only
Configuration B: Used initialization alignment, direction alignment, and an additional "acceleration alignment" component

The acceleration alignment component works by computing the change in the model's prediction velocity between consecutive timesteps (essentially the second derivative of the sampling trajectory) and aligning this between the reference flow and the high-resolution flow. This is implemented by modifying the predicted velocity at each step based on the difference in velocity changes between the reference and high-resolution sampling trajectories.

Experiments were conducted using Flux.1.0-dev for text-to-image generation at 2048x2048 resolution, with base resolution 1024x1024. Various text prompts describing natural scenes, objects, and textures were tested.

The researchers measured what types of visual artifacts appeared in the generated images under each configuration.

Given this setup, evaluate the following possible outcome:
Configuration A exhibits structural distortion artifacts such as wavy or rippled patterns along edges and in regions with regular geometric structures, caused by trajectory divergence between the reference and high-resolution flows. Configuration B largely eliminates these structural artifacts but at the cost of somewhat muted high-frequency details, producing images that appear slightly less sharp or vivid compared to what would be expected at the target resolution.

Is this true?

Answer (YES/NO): NO